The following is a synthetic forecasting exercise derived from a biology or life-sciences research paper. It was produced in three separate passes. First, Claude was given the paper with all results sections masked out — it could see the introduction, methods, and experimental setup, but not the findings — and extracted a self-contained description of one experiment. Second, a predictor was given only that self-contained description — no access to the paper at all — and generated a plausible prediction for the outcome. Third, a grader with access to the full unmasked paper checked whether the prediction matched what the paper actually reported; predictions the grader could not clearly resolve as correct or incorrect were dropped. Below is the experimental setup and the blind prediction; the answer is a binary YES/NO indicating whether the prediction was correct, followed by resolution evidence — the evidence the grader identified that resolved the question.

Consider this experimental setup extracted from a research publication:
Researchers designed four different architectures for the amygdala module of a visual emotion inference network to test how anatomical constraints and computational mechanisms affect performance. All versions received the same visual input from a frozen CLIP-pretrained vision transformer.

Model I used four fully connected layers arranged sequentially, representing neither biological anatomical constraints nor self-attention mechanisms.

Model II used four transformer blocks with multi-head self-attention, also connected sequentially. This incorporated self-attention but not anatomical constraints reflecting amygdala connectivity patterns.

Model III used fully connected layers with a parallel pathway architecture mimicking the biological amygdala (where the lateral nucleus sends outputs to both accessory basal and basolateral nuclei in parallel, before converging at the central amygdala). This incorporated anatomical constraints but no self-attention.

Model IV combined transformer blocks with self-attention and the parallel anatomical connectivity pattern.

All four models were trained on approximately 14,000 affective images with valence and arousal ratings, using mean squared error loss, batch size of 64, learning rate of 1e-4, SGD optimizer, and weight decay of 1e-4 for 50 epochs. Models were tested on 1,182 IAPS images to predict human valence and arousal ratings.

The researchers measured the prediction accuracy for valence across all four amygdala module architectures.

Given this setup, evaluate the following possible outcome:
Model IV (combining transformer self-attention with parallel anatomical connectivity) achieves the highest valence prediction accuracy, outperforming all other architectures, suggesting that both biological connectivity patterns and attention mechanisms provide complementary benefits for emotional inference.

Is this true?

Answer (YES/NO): NO